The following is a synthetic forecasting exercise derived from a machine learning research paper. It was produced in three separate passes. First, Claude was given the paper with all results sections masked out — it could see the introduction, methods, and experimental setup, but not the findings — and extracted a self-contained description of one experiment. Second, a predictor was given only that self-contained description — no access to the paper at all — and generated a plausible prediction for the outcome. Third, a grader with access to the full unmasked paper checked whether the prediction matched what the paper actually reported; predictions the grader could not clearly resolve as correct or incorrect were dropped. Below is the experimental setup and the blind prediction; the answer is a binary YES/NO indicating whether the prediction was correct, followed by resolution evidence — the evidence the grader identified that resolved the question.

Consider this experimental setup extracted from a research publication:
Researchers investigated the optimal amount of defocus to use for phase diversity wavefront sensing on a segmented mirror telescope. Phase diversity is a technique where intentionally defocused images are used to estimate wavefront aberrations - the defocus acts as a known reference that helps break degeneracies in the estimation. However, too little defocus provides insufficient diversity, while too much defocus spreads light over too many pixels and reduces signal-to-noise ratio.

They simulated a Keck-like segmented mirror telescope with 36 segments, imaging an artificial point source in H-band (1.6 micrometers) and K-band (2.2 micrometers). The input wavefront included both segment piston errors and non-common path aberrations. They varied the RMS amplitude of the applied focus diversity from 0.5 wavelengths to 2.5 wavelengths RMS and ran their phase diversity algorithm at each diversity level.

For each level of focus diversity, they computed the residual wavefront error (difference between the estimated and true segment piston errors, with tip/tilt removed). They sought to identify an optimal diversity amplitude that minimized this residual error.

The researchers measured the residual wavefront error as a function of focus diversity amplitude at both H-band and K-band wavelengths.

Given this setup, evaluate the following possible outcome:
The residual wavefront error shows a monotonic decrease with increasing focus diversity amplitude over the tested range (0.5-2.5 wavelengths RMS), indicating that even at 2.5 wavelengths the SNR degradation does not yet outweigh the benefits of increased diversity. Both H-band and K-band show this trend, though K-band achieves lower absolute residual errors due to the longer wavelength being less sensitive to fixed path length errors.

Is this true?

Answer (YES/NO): NO